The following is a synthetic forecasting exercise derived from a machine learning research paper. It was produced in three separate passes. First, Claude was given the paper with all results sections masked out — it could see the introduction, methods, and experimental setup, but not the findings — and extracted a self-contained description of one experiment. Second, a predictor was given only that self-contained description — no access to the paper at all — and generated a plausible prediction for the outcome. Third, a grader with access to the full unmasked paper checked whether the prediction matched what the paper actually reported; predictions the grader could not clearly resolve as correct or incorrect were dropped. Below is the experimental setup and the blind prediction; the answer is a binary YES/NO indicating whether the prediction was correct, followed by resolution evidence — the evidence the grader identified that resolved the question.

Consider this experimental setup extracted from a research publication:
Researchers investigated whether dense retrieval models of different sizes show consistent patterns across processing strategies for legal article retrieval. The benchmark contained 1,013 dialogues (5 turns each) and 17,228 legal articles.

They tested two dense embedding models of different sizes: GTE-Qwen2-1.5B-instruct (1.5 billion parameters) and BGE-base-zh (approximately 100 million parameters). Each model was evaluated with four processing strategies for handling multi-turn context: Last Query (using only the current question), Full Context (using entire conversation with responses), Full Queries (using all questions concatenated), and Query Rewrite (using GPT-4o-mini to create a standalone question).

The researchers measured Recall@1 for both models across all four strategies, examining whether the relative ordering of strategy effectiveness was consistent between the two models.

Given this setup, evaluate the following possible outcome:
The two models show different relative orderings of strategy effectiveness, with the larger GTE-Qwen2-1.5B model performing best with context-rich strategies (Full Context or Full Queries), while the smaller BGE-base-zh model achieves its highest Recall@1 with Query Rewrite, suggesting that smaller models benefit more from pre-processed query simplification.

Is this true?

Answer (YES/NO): NO